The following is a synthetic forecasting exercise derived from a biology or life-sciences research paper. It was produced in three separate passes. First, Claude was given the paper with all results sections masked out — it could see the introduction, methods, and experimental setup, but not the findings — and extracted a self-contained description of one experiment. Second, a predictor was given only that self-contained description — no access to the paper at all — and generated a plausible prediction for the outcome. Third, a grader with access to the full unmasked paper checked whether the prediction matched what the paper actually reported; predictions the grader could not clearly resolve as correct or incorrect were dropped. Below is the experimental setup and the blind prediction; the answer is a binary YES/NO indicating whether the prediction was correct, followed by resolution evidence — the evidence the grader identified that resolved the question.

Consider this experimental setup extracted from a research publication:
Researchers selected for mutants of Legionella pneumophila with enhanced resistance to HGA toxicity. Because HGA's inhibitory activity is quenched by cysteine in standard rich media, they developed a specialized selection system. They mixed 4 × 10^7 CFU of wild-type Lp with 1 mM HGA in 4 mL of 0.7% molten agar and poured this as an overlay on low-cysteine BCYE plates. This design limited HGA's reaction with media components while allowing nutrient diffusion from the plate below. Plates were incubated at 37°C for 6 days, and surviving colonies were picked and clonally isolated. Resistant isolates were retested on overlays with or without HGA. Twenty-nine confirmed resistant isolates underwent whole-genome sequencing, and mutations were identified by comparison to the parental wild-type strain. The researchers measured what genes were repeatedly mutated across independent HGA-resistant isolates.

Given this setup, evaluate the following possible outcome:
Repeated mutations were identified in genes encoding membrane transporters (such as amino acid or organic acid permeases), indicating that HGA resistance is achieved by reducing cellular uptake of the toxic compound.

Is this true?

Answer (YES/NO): NO